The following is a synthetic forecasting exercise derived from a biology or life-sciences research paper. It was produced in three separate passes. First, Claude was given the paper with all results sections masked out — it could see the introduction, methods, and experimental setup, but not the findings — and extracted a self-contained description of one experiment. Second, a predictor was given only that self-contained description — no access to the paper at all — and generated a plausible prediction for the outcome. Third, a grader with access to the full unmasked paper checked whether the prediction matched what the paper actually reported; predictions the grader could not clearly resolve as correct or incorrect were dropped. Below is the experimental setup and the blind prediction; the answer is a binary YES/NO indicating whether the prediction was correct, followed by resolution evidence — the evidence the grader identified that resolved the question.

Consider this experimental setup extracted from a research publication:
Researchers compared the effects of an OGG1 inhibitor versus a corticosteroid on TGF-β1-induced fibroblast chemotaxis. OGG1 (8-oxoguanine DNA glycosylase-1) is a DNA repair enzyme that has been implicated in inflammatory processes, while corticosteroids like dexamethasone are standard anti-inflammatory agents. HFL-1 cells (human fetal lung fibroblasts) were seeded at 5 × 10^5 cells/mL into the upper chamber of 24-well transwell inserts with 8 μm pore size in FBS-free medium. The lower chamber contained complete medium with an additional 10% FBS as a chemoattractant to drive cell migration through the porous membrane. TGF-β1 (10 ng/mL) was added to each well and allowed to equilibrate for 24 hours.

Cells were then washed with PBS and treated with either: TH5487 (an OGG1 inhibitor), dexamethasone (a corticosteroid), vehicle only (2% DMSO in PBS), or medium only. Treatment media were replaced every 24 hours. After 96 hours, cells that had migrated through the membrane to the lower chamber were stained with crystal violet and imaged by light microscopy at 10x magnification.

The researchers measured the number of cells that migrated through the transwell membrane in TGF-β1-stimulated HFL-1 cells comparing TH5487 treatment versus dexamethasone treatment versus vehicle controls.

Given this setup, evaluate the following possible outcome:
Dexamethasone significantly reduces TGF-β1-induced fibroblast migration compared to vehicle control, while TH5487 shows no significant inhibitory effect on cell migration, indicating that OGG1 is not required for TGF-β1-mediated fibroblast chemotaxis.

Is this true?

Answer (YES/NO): NO